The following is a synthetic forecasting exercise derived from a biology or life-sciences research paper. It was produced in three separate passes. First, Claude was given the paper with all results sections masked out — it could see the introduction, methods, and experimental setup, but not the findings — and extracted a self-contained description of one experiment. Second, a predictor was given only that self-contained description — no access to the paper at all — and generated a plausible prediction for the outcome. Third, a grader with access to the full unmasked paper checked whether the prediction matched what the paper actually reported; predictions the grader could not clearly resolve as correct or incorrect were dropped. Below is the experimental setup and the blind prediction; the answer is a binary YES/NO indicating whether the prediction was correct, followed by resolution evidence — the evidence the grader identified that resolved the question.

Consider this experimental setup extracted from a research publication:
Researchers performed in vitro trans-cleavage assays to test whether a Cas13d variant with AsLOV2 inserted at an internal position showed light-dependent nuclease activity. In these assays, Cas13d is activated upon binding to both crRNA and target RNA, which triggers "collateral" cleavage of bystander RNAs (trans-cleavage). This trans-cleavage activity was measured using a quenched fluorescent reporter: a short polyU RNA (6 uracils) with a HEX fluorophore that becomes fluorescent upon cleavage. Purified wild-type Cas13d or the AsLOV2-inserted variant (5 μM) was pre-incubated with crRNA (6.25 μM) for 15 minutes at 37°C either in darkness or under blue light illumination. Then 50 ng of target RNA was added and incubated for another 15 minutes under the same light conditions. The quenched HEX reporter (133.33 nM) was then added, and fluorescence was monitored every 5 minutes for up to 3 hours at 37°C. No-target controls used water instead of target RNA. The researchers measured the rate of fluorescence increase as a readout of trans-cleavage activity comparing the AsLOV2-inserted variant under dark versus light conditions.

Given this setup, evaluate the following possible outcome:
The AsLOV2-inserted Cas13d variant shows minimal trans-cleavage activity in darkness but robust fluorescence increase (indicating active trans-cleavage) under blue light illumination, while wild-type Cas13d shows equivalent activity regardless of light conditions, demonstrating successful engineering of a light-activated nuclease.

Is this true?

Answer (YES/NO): NO